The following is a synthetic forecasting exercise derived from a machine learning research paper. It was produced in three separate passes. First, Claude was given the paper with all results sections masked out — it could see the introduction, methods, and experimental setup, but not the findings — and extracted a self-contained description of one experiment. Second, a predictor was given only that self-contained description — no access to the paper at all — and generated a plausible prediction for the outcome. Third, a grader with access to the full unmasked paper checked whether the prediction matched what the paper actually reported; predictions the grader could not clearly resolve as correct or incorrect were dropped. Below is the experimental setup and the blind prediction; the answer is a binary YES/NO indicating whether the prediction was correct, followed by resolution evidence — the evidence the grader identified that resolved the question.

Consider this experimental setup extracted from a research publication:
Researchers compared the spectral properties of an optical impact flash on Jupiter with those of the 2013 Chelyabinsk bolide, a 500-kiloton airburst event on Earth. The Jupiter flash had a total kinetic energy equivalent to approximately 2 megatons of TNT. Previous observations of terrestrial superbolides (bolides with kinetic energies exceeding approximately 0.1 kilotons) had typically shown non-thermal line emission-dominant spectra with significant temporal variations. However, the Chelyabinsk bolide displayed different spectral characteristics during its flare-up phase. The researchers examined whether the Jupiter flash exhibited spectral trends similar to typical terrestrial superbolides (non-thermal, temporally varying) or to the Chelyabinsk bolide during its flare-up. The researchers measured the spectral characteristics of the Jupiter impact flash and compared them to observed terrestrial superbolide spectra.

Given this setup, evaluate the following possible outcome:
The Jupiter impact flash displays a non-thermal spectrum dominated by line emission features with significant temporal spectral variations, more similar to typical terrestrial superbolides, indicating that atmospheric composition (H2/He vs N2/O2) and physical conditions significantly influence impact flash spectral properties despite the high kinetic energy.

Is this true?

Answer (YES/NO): NO